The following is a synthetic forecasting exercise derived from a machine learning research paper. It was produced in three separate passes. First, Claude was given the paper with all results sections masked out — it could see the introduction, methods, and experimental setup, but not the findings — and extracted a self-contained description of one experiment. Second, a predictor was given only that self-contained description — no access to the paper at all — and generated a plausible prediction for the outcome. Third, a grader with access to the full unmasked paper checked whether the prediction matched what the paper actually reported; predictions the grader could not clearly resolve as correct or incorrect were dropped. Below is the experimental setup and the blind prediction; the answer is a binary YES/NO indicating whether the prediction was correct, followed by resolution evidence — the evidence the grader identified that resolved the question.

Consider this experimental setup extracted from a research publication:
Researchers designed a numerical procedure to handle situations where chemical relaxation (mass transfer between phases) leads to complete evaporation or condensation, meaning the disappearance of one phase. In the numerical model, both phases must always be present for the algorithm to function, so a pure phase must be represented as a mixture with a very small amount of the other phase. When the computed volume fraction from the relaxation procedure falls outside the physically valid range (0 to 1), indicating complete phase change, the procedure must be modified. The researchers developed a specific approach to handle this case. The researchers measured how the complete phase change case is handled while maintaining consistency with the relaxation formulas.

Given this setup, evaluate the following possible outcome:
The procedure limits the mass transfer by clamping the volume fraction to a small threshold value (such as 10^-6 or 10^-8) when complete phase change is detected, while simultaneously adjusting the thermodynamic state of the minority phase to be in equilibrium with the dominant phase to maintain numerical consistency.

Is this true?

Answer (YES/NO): NO